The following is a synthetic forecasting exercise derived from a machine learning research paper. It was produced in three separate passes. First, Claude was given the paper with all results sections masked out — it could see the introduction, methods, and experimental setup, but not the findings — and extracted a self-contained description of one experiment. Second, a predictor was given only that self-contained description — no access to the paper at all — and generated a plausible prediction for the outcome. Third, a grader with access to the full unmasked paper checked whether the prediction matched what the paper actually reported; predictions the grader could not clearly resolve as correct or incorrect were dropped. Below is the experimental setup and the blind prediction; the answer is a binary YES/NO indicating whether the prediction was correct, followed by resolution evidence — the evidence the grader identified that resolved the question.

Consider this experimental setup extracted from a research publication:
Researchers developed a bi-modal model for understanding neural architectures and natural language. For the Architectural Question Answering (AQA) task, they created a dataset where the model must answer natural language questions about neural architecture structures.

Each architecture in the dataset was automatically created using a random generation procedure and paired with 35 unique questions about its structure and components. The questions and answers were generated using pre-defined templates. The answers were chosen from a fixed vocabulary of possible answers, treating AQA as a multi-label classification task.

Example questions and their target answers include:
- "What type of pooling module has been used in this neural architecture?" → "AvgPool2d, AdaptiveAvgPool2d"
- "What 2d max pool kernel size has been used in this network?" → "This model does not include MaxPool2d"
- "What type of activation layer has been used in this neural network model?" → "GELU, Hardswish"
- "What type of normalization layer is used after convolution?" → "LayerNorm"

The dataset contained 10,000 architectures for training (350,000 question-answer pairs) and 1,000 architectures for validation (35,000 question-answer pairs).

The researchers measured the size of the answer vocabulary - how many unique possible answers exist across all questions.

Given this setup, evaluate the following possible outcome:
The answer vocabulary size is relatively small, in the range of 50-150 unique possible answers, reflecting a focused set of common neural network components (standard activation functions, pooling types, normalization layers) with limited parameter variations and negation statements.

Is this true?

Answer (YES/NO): YES